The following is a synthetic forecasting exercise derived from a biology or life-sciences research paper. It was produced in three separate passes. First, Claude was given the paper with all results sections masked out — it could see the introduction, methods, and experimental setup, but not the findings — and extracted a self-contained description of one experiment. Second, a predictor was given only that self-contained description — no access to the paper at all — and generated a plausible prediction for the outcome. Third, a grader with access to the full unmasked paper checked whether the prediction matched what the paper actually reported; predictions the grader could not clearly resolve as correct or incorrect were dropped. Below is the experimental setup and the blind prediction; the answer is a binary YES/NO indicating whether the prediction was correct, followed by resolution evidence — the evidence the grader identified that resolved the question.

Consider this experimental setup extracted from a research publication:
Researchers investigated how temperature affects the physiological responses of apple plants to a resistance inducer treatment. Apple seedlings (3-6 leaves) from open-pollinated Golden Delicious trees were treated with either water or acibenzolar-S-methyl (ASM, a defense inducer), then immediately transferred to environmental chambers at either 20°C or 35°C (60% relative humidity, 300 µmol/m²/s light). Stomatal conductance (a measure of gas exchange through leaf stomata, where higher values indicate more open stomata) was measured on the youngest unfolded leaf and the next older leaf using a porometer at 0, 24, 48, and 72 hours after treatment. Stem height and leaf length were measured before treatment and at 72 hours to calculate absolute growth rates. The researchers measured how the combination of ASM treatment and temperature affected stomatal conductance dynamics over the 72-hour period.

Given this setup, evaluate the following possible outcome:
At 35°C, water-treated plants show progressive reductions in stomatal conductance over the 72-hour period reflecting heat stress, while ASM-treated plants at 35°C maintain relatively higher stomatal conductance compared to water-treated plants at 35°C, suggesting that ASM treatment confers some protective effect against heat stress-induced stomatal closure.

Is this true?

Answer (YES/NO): NO